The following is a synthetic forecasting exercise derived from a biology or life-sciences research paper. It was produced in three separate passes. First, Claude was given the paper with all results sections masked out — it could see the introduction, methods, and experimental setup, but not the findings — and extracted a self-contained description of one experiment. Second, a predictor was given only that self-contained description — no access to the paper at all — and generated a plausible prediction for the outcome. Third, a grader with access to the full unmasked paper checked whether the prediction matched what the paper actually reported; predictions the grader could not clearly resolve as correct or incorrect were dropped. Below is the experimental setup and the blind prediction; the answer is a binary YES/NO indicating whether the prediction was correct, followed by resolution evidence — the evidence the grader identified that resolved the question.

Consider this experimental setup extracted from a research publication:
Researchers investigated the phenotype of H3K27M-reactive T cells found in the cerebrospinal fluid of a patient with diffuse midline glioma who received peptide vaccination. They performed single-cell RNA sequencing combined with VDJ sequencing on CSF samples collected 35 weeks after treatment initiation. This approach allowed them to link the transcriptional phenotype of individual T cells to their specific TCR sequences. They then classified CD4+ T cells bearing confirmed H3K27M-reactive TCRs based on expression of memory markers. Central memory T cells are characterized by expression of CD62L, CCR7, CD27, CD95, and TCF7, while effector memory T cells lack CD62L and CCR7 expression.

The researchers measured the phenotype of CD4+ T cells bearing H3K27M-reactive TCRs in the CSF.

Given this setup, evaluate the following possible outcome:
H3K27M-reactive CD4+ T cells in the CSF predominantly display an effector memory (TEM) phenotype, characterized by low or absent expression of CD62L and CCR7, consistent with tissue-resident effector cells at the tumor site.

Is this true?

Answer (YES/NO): NO